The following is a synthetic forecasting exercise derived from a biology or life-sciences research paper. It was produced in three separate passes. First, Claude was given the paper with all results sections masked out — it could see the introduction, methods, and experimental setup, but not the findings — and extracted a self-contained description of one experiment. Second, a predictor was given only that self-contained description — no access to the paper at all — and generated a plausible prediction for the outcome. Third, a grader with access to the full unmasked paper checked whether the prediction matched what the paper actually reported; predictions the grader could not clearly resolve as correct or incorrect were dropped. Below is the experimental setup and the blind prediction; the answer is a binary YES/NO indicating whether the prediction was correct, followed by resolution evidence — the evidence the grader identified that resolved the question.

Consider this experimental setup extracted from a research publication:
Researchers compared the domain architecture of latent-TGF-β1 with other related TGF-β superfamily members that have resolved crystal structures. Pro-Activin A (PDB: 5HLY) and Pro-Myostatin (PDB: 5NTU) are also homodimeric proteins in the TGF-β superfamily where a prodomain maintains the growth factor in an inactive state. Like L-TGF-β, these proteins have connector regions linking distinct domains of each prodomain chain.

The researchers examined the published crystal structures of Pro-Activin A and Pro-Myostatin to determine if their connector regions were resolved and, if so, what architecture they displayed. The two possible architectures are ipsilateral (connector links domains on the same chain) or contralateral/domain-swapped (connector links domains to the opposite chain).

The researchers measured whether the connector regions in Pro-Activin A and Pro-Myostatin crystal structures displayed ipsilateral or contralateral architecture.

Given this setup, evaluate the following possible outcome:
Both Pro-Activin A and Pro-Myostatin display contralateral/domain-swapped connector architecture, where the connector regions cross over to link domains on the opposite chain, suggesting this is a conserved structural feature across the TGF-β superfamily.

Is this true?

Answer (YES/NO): NO